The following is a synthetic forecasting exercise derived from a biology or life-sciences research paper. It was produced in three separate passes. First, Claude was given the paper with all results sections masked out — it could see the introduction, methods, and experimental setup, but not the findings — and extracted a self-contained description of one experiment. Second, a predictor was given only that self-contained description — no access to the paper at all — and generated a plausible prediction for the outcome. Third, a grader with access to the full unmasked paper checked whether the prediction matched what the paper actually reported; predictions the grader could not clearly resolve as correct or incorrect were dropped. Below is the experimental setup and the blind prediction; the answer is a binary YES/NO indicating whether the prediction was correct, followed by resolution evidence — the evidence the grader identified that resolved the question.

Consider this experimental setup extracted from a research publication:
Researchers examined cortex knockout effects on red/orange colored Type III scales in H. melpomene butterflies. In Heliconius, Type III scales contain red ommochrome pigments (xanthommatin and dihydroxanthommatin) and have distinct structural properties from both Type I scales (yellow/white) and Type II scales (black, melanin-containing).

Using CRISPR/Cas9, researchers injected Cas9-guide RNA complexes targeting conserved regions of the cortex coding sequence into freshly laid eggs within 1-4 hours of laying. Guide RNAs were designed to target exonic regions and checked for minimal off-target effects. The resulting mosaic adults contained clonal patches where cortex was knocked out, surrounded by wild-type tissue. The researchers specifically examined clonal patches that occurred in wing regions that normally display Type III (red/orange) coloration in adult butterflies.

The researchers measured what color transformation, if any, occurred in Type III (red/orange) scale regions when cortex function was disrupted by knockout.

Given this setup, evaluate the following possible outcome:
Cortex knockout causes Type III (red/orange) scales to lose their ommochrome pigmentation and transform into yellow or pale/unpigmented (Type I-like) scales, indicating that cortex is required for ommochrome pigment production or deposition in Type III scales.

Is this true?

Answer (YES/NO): YES